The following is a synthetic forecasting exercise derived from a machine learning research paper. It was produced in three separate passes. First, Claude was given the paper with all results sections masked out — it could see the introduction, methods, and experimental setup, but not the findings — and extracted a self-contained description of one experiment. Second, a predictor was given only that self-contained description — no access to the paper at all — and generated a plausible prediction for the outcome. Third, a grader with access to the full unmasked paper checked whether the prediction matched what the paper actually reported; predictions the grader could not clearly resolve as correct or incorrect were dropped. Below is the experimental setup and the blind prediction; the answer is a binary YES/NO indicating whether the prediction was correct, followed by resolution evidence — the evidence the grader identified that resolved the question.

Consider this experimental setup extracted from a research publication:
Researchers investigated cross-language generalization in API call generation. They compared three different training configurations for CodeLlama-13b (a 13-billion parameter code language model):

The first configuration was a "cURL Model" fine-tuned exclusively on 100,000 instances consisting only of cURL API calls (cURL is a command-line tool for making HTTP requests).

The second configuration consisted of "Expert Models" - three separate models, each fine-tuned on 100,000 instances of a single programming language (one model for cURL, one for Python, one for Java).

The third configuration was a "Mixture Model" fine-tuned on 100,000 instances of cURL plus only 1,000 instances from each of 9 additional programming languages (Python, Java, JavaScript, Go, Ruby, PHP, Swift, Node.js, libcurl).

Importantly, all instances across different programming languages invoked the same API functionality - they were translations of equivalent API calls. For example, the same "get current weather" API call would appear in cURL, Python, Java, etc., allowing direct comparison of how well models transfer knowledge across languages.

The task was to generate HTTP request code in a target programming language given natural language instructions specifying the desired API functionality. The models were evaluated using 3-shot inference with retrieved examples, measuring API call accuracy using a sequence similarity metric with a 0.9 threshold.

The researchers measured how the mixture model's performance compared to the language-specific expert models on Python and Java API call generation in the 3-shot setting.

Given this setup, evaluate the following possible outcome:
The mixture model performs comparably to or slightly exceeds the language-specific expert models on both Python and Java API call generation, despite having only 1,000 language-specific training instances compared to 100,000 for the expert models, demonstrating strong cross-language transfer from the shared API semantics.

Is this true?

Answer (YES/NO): YES